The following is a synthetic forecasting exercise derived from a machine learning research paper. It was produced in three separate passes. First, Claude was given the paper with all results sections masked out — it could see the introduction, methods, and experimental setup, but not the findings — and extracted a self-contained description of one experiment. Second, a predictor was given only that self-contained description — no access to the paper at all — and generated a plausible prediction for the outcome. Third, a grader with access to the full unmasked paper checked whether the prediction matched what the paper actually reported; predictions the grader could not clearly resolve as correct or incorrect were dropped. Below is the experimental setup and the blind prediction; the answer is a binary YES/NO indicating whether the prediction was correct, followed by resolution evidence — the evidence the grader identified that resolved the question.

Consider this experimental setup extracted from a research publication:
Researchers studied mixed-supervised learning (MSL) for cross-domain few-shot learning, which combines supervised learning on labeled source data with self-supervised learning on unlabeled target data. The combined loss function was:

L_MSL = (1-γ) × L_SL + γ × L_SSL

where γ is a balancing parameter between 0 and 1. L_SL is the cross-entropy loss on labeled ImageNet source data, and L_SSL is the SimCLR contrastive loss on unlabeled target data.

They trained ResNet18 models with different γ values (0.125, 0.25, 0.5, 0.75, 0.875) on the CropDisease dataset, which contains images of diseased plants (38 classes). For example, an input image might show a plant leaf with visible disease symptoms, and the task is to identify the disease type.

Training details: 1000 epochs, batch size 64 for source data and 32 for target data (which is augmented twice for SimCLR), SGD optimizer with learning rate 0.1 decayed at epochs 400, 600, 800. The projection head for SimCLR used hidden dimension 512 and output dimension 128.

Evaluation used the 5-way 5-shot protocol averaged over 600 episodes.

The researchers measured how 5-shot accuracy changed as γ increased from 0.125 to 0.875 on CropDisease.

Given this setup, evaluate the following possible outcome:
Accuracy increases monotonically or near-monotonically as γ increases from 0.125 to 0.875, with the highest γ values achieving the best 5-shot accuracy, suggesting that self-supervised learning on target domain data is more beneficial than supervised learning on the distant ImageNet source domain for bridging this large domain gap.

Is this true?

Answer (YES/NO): YES